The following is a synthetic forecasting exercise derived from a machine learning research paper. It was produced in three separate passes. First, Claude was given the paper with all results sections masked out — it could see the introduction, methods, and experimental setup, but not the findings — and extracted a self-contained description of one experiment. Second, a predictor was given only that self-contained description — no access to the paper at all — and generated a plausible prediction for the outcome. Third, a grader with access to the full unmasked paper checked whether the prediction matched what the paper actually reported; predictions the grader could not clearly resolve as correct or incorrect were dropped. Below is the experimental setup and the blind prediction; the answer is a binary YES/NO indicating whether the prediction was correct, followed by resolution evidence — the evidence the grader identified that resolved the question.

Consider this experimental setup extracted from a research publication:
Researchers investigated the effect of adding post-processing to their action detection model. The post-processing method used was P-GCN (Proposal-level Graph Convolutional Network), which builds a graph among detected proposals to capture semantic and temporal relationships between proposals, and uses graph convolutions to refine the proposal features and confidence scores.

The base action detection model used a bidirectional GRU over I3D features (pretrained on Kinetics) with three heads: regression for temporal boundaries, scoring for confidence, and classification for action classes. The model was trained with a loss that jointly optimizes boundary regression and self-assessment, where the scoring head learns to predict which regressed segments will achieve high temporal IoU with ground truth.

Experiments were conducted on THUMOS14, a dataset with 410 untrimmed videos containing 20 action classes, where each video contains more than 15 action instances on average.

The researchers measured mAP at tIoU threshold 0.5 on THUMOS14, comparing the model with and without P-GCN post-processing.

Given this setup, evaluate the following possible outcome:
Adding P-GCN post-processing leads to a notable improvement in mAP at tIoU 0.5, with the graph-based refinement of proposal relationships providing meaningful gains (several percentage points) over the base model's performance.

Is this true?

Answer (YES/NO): YES